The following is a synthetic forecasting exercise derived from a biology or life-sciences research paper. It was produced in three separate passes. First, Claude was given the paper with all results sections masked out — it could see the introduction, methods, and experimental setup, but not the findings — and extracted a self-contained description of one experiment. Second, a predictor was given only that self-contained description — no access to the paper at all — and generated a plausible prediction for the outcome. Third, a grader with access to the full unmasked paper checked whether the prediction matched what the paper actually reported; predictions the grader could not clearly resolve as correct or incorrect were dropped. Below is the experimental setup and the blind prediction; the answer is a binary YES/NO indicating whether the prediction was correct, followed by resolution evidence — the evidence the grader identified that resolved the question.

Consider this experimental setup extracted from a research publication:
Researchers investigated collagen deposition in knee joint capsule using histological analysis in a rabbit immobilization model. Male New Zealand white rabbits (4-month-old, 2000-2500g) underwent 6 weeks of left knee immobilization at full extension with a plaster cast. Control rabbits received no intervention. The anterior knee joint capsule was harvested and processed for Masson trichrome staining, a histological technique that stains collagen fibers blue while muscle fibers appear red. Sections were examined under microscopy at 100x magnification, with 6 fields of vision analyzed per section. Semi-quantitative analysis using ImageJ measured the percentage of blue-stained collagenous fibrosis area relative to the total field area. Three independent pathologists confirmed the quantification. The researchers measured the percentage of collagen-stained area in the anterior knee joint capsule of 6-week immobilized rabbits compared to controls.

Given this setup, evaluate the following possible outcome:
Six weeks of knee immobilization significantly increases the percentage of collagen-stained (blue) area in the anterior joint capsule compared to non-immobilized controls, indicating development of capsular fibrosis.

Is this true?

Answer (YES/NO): YES